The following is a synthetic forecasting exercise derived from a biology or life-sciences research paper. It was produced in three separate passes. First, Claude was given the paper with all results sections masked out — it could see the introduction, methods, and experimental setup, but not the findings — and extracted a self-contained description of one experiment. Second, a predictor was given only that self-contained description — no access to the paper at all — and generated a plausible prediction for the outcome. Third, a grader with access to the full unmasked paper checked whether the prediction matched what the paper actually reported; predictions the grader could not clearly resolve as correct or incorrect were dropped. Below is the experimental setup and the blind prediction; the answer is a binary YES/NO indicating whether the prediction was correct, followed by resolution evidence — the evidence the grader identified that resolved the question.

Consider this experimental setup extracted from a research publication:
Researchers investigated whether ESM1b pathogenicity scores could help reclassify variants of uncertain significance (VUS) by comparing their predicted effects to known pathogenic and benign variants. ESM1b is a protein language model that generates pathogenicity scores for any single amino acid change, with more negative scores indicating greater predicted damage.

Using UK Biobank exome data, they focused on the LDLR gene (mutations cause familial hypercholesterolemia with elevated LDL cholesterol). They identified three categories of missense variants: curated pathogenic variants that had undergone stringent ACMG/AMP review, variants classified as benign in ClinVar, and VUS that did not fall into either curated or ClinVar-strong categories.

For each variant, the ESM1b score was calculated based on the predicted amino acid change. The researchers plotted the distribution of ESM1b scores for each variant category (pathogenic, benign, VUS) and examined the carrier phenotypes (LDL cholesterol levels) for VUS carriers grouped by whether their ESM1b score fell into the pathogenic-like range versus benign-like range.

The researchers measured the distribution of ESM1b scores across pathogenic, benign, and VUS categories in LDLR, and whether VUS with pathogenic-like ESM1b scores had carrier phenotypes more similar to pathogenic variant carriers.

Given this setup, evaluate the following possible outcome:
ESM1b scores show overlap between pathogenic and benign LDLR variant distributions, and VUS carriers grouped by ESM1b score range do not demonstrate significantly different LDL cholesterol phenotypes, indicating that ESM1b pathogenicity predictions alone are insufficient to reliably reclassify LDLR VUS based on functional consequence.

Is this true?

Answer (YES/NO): NO